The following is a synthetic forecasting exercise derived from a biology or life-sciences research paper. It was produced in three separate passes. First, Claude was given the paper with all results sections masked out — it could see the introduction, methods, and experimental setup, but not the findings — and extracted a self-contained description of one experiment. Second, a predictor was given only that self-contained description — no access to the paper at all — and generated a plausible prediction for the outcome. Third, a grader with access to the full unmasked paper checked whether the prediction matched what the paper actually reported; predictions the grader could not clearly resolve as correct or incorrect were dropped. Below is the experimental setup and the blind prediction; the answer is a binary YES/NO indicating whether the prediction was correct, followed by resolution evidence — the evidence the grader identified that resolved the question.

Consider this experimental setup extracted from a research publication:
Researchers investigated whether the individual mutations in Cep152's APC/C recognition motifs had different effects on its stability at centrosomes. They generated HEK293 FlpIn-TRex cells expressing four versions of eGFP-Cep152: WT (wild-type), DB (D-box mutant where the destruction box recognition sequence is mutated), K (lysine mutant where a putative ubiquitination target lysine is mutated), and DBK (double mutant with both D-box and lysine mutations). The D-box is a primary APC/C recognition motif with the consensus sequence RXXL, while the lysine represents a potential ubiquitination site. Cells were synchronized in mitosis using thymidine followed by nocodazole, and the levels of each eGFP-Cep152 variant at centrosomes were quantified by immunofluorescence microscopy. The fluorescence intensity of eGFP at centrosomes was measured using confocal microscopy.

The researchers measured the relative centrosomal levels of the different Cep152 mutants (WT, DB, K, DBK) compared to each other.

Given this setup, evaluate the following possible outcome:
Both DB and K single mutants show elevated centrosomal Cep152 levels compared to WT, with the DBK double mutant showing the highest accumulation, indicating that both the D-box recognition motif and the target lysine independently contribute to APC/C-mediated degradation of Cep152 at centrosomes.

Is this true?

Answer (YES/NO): NO